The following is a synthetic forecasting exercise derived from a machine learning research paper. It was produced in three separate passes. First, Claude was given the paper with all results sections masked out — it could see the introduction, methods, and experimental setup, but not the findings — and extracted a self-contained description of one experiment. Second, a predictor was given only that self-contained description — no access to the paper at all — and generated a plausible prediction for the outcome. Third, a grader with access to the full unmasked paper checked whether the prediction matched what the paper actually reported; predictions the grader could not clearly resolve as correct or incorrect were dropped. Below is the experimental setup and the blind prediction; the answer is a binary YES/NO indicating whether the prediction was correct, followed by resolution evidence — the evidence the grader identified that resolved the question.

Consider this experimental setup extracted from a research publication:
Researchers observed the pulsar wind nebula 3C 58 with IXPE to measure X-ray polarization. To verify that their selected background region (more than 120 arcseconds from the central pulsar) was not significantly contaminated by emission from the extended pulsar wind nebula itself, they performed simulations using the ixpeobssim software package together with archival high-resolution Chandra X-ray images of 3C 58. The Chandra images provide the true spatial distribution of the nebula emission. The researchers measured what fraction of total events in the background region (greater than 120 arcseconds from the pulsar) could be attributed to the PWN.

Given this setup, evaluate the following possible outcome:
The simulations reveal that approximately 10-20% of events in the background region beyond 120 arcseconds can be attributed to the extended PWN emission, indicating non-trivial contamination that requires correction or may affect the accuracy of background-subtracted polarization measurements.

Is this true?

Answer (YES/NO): NO